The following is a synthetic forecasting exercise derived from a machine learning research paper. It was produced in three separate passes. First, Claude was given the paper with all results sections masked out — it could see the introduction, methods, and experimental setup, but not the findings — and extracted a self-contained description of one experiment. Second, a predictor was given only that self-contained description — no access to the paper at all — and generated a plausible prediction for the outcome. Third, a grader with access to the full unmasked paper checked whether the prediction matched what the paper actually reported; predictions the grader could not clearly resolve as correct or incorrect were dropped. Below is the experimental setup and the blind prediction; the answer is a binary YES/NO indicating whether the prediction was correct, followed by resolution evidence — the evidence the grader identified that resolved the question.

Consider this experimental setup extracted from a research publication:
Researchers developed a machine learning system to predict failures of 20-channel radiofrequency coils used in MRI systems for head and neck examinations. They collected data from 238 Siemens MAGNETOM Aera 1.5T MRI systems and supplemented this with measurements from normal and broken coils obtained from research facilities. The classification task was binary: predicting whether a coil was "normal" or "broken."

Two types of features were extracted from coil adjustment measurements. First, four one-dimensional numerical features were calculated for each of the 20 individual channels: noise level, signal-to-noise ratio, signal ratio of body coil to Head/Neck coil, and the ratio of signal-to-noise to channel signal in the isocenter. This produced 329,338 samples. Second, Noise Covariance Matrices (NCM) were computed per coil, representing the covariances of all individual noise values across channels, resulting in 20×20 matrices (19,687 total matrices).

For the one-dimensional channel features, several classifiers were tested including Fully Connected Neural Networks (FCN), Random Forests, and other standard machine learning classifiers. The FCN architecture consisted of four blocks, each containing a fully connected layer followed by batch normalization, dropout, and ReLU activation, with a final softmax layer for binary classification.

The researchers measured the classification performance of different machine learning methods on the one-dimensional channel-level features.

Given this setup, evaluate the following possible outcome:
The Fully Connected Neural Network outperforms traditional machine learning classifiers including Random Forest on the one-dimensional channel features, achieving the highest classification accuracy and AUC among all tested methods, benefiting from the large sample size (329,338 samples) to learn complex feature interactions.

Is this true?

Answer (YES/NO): NO